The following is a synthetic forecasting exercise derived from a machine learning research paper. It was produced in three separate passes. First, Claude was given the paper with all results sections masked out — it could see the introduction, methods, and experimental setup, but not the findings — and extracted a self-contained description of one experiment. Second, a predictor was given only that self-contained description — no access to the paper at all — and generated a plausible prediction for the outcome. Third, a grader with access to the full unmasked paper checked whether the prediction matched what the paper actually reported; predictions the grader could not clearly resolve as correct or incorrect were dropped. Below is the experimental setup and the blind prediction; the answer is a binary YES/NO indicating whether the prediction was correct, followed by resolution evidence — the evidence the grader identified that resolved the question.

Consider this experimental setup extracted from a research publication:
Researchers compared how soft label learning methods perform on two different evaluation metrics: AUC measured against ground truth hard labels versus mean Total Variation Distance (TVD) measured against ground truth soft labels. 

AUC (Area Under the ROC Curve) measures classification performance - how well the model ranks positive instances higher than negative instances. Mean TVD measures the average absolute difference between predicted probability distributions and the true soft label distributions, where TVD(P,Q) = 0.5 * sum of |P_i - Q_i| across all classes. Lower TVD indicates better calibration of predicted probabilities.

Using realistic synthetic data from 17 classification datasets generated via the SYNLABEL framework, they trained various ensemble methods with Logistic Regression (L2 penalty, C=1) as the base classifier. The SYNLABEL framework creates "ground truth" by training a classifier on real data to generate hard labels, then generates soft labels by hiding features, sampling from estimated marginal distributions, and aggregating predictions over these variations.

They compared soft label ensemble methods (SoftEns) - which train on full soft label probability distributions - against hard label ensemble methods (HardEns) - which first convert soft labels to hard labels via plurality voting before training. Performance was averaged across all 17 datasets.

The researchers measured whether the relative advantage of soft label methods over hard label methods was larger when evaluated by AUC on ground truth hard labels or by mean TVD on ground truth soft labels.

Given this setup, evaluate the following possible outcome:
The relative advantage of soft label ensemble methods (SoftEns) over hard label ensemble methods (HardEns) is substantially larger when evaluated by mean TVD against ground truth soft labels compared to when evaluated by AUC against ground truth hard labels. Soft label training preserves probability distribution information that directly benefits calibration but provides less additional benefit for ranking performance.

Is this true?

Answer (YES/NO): YES